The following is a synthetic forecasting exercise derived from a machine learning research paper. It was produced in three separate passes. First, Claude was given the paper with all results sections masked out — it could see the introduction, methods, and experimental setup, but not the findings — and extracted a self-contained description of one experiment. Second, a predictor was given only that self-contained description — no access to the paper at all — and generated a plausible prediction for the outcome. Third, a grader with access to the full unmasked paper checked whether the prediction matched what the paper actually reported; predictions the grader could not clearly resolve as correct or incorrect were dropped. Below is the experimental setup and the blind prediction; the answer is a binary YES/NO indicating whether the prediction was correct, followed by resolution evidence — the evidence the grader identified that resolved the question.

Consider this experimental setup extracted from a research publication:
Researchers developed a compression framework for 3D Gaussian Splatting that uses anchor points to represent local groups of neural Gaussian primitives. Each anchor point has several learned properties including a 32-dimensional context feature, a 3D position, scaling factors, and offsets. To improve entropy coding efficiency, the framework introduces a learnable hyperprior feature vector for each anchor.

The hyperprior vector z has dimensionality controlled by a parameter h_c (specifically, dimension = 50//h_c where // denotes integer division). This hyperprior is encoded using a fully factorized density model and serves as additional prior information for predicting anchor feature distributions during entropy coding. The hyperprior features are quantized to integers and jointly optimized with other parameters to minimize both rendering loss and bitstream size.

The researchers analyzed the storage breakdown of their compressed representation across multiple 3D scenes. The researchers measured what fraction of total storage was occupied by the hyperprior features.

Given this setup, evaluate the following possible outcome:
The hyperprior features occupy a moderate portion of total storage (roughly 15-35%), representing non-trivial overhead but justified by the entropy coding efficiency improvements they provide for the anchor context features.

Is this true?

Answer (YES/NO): NO